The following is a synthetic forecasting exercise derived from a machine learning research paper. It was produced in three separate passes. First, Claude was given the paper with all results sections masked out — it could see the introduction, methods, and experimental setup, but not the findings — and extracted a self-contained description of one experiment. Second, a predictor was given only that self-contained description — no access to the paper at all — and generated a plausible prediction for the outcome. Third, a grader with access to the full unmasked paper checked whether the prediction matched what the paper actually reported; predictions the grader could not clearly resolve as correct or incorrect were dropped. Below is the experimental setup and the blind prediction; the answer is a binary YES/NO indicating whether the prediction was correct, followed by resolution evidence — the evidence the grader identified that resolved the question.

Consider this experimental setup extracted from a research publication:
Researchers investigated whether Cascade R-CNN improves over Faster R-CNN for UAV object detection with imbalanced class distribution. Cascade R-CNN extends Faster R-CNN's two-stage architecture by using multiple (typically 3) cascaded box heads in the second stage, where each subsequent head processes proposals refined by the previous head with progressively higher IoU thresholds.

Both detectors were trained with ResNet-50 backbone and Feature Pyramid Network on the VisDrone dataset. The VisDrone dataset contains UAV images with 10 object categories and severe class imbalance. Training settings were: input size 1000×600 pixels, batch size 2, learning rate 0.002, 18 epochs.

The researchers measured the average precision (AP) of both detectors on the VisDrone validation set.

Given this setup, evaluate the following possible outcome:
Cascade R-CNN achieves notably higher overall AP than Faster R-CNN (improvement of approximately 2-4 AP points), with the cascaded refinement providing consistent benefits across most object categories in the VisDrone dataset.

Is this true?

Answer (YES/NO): NO